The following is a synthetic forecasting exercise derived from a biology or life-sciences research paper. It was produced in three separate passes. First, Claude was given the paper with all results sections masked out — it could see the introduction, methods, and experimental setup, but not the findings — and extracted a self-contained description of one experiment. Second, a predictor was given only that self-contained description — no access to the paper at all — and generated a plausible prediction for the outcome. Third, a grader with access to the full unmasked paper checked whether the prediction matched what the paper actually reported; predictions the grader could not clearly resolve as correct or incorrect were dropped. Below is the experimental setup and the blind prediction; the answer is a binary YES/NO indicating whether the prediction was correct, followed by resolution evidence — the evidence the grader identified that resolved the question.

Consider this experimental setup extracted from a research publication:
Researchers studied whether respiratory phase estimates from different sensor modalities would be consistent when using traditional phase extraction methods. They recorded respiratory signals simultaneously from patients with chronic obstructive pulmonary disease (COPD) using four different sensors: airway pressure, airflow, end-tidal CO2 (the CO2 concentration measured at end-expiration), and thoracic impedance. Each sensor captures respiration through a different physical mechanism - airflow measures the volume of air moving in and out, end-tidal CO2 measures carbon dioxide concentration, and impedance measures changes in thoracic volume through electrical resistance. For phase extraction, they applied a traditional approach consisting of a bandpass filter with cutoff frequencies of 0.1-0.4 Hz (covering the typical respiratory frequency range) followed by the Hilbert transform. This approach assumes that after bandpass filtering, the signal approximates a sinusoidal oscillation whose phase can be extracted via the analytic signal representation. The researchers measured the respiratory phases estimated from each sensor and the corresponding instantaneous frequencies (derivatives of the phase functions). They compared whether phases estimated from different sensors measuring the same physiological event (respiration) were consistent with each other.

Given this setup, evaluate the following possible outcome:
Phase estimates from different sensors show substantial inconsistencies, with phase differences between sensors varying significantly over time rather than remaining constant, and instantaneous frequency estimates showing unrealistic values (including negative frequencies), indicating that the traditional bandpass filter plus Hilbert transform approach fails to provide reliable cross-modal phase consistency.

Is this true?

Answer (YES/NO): YES